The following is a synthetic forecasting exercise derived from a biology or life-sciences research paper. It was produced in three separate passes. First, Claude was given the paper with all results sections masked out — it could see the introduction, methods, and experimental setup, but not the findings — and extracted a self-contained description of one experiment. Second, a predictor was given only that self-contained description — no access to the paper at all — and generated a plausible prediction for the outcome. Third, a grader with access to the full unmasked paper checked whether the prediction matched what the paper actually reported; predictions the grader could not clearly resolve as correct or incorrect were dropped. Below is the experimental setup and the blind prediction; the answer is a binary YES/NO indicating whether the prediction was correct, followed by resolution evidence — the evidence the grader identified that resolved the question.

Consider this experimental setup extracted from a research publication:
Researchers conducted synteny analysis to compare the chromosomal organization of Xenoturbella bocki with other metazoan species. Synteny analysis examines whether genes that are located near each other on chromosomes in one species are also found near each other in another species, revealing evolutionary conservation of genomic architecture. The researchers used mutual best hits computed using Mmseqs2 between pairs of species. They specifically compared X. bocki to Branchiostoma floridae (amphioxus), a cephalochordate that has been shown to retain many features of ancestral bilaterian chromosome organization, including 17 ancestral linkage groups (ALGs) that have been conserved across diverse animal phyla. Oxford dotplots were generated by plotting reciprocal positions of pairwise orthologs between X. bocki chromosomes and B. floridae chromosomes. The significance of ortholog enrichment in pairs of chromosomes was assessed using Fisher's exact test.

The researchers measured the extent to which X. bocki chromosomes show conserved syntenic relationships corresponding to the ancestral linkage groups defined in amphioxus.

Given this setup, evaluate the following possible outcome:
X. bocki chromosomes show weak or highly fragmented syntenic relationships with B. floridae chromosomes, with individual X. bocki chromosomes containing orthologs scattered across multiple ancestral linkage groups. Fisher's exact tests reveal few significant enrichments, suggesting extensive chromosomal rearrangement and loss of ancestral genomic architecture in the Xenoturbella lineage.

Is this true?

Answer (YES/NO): NO